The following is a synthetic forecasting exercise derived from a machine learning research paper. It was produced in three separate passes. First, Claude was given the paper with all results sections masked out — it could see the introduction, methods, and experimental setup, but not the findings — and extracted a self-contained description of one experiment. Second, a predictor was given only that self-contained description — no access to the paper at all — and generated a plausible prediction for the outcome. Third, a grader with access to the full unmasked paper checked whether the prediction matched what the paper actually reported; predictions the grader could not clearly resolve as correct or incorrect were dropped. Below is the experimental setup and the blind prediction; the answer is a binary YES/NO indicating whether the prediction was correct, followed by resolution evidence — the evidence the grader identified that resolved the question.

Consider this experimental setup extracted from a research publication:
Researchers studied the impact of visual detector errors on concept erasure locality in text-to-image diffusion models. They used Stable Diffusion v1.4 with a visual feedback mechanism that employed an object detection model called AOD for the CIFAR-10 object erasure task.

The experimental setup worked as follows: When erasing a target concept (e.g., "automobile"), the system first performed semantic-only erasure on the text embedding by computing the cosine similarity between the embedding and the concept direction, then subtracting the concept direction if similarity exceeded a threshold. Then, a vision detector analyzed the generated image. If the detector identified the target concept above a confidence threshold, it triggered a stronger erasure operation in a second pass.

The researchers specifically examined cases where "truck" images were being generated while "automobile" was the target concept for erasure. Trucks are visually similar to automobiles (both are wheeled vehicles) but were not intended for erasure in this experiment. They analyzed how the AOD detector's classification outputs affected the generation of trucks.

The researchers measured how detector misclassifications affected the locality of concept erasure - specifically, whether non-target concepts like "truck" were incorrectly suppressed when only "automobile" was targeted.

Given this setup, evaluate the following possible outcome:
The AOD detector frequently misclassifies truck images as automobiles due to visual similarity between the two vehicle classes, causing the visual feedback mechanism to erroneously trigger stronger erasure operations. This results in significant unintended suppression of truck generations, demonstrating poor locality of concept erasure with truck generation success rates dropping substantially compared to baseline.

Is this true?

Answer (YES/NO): NO